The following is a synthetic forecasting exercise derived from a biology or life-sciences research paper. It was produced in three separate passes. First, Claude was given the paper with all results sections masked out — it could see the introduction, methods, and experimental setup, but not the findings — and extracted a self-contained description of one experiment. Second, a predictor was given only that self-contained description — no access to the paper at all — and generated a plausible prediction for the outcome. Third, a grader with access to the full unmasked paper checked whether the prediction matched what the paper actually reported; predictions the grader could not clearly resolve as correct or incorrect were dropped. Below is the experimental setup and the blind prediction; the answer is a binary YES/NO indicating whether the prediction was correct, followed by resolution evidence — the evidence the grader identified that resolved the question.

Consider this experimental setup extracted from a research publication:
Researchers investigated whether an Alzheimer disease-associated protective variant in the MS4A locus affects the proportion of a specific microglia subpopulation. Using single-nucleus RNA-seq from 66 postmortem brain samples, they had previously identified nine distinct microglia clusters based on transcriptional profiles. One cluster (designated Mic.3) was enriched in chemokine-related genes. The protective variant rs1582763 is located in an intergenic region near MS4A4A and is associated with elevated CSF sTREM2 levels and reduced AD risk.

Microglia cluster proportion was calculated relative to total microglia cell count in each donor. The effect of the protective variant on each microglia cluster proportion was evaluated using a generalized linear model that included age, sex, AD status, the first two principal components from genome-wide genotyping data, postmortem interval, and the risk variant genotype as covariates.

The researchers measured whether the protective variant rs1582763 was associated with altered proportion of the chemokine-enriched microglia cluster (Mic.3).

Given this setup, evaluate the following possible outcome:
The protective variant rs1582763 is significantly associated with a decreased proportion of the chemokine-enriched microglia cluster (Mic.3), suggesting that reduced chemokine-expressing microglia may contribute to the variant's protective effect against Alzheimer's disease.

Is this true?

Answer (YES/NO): NO